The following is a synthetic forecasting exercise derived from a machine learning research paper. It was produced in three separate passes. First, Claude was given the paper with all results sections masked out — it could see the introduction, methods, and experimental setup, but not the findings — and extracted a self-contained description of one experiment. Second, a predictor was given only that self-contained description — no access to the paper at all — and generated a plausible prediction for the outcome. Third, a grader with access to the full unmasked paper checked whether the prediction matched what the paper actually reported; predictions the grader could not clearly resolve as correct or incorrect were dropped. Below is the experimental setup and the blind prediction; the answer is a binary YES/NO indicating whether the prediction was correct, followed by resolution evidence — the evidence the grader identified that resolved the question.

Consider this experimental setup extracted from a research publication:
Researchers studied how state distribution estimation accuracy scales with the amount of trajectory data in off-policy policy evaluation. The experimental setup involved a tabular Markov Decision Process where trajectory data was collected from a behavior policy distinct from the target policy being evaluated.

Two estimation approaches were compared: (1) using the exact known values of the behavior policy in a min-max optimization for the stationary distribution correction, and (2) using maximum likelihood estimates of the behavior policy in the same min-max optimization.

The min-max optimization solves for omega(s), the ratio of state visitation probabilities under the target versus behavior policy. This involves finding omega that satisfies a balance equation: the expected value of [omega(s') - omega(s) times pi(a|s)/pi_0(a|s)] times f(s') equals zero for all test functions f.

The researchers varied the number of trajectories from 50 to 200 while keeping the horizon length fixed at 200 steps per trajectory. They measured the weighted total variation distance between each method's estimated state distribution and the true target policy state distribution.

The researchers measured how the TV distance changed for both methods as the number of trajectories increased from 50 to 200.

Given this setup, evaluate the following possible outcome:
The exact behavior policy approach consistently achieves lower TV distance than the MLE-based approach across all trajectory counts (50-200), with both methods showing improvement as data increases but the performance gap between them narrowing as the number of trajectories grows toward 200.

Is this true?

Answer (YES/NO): NO